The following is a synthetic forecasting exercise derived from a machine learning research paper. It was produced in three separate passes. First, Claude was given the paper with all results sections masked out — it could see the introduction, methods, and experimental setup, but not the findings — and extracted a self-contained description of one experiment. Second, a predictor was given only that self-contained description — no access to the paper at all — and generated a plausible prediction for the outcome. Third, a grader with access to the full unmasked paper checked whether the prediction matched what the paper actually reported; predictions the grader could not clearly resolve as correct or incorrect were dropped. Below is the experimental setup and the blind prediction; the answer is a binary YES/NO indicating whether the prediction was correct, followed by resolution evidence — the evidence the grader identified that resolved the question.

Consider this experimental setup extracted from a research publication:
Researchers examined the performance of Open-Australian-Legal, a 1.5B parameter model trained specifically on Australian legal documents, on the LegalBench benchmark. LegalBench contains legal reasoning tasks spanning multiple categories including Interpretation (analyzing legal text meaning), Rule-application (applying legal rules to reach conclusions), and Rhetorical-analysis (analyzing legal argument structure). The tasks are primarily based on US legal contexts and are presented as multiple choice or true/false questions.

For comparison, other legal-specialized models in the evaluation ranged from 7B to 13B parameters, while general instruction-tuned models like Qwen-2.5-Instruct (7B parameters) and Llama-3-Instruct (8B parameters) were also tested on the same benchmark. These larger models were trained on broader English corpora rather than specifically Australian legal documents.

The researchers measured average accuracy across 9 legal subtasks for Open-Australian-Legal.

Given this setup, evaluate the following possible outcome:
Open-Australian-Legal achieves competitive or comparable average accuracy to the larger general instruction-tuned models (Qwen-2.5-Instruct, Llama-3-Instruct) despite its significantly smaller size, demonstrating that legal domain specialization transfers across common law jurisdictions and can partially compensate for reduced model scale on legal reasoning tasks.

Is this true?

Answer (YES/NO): NO